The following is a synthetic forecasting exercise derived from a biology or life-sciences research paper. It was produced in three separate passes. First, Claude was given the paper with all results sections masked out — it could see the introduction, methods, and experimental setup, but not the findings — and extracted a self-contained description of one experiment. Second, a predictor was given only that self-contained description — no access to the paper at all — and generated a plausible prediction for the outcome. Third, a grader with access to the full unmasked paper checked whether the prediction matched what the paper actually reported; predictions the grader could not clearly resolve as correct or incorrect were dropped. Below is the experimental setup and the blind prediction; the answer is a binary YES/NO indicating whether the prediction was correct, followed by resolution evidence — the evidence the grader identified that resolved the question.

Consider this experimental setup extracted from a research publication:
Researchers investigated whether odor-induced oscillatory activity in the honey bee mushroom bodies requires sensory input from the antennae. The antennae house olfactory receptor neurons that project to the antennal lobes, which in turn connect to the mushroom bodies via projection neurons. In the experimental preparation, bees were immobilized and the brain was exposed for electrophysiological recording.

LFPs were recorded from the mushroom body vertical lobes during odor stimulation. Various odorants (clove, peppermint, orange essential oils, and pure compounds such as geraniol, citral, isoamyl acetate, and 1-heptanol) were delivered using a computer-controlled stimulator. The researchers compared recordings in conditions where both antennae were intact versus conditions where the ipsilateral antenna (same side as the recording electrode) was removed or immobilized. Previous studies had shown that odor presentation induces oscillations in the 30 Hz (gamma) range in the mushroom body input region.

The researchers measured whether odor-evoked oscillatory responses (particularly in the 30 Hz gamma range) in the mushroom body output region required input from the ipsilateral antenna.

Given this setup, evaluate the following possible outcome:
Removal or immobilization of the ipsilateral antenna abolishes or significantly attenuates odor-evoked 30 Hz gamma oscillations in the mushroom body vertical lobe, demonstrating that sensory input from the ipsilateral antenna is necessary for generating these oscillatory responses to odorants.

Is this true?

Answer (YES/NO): YES